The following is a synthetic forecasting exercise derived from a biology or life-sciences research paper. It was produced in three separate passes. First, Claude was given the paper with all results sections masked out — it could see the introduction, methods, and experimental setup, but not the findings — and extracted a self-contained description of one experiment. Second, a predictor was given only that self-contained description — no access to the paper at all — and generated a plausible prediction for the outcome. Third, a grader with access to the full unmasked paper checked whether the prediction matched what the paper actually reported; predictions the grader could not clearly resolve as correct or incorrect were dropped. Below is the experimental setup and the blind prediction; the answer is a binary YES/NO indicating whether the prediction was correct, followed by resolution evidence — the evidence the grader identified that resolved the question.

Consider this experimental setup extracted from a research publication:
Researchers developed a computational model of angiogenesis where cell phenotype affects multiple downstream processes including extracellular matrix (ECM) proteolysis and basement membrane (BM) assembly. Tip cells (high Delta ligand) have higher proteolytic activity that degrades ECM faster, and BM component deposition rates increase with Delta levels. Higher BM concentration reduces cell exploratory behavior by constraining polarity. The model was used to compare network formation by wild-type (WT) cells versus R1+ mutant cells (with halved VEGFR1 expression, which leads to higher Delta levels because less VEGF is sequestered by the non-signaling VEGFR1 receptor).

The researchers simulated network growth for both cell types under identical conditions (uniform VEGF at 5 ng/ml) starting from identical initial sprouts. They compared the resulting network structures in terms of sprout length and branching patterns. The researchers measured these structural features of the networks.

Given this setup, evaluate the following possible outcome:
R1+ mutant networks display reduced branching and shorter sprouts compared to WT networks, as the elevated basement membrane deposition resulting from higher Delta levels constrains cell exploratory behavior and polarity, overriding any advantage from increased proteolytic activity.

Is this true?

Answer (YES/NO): NO